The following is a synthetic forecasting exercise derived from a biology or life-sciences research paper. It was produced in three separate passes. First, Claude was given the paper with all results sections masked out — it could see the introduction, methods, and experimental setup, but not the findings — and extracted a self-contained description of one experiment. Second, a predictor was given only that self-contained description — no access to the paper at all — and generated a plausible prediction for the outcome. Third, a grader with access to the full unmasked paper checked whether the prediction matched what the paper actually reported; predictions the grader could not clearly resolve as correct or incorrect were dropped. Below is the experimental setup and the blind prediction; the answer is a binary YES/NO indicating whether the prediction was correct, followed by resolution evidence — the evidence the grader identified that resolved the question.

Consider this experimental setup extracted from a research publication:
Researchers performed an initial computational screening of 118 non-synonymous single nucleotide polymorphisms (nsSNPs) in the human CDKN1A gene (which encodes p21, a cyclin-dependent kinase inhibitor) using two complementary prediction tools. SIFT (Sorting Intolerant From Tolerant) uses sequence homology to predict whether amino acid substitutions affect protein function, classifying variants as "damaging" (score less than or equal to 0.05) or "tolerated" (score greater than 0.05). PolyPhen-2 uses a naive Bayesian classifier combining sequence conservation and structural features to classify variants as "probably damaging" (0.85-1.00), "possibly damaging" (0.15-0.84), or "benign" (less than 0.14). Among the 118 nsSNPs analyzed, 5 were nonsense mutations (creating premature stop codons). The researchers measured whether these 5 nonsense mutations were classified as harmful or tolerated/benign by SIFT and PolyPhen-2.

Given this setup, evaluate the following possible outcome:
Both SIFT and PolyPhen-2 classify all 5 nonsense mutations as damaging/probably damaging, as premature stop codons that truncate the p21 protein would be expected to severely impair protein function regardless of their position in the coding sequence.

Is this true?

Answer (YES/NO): NO